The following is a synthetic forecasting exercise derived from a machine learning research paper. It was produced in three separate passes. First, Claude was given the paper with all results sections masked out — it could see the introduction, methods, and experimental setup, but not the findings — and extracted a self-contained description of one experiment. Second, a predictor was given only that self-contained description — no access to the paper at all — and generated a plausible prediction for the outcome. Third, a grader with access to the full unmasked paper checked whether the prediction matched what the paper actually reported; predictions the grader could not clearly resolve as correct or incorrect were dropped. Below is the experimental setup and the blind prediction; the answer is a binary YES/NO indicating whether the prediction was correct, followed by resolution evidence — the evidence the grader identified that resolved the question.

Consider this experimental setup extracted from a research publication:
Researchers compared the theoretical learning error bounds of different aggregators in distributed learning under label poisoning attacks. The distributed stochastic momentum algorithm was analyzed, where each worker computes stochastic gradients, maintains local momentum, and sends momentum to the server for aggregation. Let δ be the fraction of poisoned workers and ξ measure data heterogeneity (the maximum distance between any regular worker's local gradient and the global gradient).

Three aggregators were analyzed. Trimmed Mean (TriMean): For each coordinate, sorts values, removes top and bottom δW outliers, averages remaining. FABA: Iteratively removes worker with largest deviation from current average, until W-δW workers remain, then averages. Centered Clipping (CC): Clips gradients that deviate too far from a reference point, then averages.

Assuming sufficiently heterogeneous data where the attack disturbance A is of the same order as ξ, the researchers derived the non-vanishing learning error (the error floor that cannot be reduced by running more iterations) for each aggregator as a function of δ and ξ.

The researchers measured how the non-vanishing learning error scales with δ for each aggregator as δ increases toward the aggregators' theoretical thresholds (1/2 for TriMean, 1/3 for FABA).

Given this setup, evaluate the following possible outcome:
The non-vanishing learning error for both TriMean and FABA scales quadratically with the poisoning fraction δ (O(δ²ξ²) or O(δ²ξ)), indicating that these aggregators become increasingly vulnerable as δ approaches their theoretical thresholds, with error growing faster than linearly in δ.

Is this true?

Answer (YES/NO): NO